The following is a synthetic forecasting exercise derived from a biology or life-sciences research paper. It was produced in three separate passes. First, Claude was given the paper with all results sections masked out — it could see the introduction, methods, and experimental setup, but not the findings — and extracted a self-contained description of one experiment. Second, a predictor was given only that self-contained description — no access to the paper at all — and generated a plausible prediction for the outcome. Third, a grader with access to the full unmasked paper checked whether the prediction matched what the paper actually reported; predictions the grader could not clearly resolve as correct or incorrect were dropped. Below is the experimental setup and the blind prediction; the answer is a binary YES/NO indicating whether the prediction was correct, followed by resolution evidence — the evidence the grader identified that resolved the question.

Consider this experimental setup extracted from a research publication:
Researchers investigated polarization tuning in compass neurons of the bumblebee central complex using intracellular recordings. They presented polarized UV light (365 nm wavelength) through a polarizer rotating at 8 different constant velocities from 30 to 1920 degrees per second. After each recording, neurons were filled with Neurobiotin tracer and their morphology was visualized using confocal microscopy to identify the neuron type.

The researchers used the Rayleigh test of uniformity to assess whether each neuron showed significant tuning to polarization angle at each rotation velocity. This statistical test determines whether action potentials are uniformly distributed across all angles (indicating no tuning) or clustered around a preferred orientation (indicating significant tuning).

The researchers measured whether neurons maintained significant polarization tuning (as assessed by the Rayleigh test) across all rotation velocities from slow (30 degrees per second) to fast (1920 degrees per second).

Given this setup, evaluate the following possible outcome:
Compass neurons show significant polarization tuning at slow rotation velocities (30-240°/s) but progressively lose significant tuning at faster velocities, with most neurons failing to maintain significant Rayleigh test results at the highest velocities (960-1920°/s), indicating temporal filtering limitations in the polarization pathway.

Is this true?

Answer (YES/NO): NO